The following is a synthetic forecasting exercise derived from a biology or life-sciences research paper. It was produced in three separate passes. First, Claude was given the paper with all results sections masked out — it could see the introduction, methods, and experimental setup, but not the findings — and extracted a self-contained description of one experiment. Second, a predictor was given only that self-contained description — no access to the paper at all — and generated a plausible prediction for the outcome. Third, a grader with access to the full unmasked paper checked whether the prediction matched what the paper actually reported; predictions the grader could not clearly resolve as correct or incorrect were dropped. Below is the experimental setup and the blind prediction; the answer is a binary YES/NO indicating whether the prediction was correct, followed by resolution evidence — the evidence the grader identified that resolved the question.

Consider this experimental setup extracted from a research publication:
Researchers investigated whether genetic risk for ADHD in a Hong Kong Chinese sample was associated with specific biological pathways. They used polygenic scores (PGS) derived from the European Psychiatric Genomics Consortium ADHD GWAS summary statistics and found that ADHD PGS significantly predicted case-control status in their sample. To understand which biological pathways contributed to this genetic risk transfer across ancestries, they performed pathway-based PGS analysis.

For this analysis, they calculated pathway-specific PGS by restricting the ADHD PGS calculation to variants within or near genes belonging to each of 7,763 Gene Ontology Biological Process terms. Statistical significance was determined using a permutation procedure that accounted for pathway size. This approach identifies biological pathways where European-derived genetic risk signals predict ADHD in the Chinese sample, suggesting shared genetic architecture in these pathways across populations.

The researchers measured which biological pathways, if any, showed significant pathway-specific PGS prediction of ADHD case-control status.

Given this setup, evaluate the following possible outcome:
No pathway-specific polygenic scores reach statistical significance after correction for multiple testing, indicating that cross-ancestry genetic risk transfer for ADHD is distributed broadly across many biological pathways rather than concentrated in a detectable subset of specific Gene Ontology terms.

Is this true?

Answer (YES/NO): NO